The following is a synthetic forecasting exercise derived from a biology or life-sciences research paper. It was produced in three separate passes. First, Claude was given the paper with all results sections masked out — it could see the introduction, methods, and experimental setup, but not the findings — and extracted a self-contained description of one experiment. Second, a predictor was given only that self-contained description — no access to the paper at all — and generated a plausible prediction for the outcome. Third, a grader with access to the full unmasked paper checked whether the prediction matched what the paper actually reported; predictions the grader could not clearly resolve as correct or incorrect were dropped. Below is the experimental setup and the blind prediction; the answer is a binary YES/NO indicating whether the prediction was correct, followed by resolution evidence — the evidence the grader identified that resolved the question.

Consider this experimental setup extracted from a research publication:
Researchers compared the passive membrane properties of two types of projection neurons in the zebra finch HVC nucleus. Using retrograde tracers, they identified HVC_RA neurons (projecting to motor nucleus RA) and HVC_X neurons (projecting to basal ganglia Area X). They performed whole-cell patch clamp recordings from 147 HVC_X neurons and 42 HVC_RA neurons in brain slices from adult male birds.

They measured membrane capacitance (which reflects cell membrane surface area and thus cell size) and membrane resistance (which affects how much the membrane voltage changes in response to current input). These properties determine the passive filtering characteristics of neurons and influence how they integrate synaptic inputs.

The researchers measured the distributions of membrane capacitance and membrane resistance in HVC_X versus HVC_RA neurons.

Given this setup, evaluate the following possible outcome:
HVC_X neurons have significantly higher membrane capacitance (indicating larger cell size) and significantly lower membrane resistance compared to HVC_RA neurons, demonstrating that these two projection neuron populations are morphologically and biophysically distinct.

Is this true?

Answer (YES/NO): NO